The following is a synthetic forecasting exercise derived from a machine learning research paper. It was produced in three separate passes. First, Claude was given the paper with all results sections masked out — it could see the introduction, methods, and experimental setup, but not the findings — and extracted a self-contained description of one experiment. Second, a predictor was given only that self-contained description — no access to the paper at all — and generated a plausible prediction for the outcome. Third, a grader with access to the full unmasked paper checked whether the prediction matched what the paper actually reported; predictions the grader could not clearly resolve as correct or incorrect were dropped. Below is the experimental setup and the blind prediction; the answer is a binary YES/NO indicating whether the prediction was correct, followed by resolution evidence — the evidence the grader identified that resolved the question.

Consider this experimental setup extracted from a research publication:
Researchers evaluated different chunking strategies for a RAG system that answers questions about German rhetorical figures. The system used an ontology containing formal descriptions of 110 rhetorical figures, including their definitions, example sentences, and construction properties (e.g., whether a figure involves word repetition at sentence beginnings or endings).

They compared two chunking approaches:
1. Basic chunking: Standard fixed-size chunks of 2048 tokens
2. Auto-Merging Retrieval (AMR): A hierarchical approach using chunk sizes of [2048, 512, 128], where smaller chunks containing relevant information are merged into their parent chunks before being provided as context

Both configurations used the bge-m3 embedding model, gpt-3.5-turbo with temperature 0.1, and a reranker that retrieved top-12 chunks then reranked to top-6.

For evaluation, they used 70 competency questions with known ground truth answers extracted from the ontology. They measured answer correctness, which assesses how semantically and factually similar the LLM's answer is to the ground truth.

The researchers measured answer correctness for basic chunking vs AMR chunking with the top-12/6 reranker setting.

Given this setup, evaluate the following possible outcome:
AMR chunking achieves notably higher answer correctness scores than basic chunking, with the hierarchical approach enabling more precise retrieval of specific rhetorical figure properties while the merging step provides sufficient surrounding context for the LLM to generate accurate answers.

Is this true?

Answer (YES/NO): NO